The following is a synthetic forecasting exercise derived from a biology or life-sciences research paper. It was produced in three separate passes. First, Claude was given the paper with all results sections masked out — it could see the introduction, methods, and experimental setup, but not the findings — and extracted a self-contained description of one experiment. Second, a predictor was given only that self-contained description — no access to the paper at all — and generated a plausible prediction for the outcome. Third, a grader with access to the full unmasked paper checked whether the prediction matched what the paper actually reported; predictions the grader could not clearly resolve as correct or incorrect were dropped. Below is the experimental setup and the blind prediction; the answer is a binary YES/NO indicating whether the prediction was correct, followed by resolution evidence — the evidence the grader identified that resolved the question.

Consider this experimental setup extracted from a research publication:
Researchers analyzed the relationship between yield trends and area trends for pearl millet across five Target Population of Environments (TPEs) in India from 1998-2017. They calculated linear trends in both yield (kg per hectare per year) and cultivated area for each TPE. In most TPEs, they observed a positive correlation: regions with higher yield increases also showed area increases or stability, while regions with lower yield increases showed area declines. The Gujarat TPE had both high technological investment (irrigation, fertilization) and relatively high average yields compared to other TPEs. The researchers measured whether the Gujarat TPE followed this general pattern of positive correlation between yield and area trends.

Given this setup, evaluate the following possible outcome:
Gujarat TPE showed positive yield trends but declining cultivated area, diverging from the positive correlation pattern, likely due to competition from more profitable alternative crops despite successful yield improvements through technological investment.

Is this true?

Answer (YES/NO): YES